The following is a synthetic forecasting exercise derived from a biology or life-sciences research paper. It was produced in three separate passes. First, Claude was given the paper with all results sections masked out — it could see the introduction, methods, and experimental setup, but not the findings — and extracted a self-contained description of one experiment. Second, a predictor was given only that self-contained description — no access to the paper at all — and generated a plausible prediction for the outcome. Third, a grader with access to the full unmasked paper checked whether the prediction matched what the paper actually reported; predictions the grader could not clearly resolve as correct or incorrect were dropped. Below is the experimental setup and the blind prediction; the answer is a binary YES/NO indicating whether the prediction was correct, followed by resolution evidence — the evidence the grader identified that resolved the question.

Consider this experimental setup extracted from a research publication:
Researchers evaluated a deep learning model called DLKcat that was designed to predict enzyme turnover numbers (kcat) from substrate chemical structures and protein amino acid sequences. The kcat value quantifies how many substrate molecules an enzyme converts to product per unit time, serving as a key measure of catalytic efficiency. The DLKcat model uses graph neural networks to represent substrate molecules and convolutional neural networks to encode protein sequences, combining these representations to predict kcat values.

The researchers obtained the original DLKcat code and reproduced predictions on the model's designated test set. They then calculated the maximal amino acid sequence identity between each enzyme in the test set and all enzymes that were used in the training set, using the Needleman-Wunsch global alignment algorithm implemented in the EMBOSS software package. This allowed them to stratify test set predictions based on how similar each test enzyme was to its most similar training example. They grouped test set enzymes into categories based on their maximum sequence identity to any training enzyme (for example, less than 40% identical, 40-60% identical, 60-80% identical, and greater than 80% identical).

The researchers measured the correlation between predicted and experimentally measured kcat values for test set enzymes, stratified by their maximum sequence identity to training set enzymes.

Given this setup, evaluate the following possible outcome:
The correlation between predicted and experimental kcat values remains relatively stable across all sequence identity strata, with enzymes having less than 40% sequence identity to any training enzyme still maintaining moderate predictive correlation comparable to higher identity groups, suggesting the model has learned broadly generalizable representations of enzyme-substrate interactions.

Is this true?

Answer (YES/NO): NO